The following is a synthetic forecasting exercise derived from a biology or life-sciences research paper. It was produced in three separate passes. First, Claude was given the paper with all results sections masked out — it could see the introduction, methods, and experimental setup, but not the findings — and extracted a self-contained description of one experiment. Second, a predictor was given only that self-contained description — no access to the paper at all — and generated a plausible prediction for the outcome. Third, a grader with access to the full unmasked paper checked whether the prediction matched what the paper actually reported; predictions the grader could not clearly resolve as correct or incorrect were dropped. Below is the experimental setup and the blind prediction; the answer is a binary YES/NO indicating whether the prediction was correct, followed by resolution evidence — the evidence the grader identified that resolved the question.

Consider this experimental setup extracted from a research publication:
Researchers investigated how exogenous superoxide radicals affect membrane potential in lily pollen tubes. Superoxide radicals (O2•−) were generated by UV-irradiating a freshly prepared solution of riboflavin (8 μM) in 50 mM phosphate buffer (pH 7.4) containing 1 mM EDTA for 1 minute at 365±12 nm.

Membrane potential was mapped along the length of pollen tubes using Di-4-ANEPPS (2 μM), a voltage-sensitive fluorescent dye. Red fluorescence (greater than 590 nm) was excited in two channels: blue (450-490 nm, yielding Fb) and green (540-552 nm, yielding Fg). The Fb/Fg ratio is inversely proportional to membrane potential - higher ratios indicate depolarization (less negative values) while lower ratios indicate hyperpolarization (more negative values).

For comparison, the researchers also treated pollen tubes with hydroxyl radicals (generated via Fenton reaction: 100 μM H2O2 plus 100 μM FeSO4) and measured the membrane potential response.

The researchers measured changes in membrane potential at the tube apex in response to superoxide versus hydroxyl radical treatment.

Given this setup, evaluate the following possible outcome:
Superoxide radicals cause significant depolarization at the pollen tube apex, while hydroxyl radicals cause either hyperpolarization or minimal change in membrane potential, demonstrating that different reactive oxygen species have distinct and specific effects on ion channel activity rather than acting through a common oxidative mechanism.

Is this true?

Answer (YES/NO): NO